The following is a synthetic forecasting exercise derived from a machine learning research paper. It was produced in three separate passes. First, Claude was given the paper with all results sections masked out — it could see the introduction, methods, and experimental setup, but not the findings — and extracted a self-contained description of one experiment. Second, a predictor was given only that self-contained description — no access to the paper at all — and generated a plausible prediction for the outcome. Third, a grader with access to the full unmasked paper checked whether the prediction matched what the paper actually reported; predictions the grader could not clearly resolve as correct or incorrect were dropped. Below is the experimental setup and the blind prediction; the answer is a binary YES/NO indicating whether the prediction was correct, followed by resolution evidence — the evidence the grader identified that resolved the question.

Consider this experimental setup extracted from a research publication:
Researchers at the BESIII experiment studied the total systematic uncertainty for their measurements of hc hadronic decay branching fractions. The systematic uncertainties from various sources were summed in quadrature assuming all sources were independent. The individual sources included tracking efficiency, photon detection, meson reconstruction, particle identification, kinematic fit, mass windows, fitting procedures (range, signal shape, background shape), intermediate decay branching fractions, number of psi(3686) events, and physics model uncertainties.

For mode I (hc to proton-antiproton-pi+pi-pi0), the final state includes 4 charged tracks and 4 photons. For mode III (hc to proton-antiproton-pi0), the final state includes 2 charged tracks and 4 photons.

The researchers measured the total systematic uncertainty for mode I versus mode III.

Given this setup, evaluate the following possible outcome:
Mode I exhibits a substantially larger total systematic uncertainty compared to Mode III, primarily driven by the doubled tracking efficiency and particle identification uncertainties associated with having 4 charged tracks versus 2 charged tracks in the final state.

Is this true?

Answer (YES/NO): NO